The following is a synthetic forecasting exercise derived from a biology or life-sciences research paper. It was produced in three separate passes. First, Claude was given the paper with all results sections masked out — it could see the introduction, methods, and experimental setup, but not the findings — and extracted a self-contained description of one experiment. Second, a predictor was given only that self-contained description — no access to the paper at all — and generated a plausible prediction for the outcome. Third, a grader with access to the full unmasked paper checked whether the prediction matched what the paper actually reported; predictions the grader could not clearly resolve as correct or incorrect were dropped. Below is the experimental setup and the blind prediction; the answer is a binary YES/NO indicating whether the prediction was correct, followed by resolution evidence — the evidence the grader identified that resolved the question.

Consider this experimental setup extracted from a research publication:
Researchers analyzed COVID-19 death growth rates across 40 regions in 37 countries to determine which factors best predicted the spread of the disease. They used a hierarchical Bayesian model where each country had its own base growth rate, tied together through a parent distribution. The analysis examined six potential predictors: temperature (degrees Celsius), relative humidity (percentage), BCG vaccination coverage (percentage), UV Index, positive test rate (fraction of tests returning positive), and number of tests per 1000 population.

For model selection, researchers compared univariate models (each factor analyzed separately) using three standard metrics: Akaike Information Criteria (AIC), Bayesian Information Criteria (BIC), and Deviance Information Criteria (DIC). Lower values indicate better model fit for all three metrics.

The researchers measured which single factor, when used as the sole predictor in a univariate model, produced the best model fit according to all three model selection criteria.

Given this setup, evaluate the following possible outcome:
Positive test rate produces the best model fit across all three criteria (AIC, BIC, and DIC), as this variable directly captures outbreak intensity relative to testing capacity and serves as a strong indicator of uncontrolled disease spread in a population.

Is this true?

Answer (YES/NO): YES